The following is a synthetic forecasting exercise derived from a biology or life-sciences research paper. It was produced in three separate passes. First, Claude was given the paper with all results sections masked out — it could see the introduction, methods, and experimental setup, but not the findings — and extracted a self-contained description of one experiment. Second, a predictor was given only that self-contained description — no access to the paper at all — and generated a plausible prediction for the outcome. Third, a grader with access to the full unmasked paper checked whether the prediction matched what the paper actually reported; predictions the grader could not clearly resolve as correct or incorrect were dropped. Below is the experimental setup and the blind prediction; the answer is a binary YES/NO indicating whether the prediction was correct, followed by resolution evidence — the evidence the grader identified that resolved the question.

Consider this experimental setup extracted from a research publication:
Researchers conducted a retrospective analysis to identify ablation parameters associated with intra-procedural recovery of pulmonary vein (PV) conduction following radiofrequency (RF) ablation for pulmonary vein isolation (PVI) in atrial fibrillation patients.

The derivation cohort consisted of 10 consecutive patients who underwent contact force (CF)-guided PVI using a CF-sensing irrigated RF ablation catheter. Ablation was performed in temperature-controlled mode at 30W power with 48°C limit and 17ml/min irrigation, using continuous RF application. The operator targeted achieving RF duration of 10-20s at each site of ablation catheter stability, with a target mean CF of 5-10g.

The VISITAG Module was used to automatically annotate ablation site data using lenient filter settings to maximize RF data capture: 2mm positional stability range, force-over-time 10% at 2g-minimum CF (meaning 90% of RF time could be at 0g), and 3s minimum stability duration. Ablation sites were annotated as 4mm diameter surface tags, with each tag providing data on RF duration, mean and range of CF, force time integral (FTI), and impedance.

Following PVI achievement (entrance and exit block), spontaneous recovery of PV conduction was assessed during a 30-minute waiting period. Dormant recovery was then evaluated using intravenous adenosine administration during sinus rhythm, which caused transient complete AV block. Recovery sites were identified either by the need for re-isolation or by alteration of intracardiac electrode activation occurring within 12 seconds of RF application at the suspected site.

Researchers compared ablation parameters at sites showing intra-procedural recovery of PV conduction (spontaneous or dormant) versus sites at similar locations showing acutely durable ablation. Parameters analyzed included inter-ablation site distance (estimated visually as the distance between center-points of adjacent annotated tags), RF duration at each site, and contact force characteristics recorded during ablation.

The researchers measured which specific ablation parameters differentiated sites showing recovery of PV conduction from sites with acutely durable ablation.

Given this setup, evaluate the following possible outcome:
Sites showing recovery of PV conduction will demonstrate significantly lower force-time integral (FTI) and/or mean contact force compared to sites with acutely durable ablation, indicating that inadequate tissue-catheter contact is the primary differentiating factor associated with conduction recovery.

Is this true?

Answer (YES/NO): NO